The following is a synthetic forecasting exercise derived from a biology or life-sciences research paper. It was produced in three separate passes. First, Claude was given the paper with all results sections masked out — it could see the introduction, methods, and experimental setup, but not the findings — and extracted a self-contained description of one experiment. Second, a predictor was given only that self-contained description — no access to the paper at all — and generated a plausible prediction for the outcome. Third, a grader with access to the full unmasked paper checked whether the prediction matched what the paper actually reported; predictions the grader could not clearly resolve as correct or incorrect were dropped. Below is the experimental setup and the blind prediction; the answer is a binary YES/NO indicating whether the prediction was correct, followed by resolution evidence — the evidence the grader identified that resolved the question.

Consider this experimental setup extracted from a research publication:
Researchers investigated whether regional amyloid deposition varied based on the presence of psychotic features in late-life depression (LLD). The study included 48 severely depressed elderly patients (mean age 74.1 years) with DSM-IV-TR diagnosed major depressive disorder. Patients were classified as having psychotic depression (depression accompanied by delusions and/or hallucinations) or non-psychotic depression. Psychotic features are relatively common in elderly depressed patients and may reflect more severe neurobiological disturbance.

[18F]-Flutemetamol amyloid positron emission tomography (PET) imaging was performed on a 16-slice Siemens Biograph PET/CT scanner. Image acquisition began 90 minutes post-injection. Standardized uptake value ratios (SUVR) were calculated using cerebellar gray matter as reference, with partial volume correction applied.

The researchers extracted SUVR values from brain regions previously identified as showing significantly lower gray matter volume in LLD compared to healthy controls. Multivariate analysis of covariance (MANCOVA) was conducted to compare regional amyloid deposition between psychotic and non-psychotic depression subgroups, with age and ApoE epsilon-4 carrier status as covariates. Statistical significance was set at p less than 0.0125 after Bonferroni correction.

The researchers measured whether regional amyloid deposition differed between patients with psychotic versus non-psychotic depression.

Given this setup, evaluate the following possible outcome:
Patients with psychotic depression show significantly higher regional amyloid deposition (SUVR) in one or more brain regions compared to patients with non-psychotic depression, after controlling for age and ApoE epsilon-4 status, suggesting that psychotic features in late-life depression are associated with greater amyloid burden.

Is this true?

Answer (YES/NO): NO